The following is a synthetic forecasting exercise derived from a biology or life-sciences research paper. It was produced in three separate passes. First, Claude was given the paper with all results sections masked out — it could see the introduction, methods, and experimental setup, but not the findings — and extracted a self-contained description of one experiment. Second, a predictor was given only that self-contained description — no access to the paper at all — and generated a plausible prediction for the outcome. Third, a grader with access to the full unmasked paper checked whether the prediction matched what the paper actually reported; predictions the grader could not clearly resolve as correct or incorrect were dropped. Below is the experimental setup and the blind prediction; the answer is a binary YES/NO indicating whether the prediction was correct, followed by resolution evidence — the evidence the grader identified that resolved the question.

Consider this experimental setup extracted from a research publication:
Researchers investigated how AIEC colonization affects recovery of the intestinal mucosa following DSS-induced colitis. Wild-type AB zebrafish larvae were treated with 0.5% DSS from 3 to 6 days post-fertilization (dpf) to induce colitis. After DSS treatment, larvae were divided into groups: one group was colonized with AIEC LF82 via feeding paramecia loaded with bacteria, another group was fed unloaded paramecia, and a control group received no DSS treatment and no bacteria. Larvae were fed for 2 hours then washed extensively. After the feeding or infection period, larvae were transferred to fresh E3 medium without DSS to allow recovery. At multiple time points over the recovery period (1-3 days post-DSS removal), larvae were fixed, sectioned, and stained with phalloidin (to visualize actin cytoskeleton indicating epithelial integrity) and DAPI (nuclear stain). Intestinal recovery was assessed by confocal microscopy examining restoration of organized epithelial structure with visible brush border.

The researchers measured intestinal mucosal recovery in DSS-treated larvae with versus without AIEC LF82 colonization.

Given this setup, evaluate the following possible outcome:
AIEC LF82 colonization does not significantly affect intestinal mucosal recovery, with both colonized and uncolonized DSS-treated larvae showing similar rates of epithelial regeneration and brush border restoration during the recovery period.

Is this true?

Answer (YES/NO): NO